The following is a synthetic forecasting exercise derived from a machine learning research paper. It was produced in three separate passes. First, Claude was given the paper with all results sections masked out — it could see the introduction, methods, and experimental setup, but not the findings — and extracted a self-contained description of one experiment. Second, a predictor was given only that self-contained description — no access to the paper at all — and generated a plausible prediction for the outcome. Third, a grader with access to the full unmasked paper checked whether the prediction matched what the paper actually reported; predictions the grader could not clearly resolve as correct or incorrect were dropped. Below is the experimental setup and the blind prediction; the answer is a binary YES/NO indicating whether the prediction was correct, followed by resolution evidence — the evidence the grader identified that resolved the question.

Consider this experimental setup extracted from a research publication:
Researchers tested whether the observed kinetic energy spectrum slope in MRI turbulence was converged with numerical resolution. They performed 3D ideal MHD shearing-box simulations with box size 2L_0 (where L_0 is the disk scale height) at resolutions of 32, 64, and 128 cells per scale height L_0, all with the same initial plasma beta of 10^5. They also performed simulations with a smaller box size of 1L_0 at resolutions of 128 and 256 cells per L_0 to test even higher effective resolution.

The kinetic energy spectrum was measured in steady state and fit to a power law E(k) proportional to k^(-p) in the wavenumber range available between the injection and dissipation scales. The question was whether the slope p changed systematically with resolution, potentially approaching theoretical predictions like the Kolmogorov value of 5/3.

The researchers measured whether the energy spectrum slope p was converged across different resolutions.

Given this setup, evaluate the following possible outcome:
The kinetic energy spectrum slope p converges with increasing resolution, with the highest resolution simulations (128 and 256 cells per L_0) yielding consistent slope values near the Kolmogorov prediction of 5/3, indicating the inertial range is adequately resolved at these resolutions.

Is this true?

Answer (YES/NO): NO